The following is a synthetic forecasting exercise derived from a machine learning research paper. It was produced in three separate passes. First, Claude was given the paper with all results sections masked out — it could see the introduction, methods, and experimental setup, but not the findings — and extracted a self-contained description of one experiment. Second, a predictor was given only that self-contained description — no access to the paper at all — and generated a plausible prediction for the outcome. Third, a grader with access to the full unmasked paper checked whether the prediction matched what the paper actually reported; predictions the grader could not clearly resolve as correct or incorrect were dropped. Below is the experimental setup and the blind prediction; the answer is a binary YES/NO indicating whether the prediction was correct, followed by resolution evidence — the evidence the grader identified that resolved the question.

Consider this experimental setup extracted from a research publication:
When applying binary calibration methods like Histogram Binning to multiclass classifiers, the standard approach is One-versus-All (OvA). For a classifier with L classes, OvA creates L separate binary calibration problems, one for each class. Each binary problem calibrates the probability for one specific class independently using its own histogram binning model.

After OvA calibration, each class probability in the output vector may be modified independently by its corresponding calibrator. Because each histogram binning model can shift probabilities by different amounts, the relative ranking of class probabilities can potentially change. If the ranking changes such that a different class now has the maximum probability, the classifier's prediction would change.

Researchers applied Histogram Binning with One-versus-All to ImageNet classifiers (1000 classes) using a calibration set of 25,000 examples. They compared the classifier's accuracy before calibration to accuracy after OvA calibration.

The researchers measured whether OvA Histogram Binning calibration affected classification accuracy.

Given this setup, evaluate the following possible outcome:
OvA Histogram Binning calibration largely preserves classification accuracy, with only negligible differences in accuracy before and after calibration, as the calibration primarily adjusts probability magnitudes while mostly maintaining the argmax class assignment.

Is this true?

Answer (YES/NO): NO